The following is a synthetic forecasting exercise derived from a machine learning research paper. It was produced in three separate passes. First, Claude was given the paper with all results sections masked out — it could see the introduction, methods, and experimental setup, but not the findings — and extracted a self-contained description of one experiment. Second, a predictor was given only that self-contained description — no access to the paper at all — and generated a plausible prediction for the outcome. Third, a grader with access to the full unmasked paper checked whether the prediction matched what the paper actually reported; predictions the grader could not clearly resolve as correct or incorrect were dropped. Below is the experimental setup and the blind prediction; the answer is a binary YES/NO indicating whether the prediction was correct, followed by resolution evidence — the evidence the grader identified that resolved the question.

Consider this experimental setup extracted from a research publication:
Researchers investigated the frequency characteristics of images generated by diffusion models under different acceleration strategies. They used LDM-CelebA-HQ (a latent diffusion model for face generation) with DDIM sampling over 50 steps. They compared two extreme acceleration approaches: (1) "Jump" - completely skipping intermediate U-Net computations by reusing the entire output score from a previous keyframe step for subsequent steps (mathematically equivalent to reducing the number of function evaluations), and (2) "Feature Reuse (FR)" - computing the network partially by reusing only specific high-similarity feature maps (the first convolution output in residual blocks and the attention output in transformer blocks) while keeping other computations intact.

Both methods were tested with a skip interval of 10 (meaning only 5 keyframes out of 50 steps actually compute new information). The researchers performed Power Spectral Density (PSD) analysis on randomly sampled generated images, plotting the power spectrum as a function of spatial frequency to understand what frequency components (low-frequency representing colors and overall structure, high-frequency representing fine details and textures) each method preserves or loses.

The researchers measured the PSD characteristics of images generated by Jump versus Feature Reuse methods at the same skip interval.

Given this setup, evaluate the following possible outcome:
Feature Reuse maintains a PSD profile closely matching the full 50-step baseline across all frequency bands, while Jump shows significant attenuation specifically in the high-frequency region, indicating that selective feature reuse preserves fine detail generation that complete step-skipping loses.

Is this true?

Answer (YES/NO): NO